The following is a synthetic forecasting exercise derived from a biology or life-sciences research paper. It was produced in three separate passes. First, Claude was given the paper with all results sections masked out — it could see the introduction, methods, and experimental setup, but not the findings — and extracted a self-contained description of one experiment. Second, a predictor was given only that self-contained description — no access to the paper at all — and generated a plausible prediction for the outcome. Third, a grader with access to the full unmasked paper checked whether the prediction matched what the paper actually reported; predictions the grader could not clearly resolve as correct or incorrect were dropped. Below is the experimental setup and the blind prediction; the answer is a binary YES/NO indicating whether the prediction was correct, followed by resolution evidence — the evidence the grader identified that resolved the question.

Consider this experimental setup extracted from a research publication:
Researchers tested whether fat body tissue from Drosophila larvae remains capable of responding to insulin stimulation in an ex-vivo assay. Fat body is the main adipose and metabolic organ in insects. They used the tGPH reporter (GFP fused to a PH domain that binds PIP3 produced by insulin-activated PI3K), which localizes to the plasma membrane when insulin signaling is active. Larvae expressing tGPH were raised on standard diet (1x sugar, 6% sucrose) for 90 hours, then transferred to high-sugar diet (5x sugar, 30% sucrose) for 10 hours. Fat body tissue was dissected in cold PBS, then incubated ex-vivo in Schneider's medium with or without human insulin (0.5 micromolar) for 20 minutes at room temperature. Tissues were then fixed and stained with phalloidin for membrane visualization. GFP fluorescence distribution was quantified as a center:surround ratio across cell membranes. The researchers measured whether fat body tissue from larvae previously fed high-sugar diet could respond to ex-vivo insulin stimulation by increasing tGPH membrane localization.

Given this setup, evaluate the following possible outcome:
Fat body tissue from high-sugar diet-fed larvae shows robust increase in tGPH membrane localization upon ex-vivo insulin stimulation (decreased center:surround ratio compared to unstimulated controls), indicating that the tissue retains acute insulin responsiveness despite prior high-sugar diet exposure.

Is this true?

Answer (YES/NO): NO